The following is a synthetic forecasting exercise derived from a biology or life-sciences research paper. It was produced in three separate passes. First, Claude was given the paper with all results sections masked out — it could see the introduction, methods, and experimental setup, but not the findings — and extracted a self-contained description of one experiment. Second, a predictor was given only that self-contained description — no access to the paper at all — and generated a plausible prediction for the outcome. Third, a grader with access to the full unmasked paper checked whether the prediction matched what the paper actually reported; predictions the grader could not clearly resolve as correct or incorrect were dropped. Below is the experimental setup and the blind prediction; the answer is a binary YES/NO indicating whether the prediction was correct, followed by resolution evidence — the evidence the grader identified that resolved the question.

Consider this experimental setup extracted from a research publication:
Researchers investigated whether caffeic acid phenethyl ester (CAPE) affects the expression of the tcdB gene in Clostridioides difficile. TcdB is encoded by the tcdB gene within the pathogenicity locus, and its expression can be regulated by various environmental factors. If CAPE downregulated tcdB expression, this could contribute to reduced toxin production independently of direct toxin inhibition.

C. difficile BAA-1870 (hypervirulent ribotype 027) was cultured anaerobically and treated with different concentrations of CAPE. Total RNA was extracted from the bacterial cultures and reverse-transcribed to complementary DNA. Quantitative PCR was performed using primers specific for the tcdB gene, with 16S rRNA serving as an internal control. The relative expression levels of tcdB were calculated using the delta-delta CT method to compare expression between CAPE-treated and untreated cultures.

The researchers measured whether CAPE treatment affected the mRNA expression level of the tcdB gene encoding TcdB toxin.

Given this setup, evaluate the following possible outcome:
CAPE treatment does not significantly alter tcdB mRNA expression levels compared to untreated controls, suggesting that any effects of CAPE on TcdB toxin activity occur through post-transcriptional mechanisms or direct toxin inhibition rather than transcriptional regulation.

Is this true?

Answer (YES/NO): NO